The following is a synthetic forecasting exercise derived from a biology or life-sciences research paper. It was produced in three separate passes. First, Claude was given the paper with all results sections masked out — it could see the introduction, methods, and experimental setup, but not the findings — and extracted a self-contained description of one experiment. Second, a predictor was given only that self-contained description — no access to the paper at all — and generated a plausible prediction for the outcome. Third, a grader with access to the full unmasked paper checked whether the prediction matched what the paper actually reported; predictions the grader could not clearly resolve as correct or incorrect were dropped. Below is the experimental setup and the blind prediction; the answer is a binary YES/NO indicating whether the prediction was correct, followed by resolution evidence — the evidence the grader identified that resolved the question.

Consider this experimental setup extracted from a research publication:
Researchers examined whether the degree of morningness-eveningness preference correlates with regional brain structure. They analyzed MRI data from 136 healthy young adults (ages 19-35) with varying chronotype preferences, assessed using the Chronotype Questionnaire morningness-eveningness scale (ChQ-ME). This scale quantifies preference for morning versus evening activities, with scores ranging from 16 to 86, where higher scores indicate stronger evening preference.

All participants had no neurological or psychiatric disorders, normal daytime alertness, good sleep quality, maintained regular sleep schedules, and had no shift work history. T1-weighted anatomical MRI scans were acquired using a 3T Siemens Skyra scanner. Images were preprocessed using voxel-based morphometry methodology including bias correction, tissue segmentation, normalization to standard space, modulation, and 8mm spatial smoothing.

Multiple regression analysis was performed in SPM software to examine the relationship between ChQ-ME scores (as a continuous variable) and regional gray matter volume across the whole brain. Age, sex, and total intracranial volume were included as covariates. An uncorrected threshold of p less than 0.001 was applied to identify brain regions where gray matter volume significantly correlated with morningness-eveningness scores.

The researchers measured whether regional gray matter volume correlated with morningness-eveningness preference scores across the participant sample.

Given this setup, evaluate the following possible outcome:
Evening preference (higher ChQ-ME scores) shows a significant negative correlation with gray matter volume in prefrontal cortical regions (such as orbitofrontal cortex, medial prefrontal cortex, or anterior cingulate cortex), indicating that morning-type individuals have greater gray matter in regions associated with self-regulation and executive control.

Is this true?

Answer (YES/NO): NO